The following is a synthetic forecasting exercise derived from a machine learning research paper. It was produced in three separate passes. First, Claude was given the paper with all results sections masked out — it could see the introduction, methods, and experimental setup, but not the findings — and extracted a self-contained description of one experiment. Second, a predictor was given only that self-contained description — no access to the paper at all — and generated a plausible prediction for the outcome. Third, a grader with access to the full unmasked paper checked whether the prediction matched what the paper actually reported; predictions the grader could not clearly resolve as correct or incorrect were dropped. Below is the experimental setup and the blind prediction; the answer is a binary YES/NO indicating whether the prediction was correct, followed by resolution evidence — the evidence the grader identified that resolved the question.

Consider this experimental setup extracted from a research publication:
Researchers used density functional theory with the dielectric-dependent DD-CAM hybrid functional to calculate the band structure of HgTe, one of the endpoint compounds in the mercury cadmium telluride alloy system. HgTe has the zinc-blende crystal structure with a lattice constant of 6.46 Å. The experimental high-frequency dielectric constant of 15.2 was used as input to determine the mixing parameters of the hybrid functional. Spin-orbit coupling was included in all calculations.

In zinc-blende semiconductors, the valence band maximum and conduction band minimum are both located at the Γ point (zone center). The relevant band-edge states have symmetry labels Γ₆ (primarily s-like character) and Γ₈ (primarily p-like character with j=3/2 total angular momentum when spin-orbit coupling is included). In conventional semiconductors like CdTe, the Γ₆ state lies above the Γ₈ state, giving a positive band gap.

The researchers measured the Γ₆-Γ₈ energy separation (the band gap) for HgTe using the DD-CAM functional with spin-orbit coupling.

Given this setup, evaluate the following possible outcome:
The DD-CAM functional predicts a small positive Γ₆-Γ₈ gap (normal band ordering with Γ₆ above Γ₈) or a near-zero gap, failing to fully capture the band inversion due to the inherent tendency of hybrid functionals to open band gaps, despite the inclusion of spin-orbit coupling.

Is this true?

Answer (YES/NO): NO